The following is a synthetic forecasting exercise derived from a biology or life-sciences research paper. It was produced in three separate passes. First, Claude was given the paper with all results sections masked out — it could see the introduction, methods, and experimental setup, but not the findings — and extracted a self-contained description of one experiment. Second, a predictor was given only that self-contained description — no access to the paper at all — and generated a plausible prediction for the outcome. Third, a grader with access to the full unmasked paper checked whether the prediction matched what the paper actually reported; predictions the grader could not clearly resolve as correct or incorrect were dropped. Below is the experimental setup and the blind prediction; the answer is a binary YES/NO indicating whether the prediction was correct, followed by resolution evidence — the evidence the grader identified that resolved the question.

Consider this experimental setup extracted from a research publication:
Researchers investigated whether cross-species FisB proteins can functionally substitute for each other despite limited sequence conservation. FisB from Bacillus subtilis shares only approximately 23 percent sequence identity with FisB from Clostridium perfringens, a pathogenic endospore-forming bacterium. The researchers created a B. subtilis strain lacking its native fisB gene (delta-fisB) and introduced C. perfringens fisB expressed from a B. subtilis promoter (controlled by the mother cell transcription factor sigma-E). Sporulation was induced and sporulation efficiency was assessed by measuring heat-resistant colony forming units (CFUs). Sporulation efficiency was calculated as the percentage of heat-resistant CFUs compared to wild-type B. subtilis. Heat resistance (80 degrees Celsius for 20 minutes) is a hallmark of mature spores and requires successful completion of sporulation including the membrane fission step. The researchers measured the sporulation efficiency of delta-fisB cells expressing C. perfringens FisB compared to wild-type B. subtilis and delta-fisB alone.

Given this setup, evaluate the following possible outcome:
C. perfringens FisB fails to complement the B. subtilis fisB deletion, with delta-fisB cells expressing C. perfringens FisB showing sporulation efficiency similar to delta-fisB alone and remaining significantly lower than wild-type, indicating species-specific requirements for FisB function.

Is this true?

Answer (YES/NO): NO